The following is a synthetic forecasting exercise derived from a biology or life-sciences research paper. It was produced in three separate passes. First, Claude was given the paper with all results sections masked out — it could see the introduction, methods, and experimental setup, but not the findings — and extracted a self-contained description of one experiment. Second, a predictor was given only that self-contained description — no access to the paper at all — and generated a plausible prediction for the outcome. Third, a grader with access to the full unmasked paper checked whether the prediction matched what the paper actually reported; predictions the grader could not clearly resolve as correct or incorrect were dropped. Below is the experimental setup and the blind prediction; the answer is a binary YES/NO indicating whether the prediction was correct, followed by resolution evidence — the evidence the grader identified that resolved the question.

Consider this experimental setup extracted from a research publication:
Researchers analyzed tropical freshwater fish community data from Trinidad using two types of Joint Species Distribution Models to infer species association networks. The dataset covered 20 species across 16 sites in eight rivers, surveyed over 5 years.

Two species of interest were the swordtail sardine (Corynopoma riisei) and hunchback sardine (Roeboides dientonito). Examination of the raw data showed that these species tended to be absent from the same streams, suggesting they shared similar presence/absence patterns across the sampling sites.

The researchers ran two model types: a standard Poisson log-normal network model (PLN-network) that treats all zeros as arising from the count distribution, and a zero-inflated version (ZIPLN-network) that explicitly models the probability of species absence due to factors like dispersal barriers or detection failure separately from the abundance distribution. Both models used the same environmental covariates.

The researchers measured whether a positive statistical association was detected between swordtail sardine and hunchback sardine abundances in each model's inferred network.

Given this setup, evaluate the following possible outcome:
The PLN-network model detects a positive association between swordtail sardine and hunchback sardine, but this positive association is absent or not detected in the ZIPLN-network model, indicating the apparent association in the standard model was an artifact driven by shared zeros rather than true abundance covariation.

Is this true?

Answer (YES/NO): YES